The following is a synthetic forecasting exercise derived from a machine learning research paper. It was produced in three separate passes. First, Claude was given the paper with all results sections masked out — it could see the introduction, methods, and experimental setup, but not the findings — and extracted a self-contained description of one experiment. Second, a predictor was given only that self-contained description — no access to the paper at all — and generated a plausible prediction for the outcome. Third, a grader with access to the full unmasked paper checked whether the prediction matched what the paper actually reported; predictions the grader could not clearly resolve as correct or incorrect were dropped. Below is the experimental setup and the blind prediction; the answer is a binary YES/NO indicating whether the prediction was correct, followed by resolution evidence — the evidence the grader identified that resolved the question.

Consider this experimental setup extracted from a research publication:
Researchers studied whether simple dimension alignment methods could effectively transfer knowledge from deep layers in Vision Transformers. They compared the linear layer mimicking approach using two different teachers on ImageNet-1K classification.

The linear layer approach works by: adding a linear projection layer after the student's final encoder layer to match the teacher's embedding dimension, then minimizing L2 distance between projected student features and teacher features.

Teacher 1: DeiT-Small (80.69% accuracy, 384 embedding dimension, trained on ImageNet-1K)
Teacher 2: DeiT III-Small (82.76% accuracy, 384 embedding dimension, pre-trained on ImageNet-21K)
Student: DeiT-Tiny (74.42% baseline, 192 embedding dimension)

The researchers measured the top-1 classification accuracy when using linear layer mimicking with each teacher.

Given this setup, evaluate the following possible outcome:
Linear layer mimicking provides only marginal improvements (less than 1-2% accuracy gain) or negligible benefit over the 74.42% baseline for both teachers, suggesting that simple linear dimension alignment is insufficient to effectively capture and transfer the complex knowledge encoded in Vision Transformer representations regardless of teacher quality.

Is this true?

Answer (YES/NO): NO